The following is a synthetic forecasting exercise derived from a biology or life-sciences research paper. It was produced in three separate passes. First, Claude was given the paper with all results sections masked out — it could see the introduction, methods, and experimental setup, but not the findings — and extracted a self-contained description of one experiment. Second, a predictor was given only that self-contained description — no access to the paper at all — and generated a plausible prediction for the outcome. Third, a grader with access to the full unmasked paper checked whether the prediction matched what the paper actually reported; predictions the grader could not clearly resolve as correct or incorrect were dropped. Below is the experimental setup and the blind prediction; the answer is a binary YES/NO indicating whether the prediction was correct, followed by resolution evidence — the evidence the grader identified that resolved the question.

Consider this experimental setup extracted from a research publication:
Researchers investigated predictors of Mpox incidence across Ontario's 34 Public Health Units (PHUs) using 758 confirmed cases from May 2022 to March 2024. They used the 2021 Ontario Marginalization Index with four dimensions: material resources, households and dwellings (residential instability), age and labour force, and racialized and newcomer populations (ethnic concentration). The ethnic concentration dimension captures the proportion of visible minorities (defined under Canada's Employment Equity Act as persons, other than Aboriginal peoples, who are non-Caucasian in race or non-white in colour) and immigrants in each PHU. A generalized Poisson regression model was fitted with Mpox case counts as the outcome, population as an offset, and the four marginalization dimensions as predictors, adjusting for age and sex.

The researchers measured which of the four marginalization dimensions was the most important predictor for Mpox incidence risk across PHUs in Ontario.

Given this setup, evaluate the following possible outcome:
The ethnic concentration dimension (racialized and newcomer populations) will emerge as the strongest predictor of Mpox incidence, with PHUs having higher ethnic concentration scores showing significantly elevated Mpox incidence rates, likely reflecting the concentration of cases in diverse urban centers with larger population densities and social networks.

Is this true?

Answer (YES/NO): YES